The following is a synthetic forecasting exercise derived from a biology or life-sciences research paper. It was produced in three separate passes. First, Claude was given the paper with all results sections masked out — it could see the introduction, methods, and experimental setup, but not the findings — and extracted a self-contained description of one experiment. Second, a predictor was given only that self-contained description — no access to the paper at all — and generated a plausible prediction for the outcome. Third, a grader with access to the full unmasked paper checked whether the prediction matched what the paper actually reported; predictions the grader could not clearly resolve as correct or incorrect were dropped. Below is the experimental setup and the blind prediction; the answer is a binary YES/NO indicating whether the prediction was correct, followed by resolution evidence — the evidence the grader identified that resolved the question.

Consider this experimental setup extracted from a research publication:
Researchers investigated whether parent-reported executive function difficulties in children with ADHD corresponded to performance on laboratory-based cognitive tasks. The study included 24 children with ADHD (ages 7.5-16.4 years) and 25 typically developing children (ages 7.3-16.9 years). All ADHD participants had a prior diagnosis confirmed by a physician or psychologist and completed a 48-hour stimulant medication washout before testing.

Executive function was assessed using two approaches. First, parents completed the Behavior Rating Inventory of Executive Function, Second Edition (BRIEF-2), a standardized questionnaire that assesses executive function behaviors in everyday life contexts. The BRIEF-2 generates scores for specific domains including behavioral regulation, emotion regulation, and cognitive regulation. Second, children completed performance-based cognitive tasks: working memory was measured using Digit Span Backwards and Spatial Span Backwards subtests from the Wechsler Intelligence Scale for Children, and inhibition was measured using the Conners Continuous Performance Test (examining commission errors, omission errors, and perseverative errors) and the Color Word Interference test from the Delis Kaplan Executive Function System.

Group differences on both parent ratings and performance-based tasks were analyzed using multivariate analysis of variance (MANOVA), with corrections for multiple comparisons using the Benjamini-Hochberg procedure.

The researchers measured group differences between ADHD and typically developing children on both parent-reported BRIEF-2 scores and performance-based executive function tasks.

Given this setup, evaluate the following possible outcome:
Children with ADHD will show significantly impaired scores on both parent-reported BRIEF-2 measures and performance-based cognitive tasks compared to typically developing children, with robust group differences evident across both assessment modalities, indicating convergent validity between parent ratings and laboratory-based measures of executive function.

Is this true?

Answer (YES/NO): NO